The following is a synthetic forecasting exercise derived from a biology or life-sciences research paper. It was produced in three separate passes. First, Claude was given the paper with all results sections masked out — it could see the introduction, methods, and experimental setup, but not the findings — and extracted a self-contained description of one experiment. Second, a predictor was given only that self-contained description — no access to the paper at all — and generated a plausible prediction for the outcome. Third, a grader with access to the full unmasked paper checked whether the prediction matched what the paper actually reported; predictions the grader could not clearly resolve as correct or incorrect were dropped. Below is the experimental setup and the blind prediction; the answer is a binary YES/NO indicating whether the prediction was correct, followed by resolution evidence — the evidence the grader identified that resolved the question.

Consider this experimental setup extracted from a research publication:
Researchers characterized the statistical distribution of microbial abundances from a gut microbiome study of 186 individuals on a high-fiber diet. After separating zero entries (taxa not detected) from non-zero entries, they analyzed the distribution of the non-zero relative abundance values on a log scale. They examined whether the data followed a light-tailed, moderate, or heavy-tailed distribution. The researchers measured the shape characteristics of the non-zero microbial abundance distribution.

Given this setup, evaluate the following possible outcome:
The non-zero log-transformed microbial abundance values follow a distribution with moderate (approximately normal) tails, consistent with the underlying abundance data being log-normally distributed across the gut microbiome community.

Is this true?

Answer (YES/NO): NO